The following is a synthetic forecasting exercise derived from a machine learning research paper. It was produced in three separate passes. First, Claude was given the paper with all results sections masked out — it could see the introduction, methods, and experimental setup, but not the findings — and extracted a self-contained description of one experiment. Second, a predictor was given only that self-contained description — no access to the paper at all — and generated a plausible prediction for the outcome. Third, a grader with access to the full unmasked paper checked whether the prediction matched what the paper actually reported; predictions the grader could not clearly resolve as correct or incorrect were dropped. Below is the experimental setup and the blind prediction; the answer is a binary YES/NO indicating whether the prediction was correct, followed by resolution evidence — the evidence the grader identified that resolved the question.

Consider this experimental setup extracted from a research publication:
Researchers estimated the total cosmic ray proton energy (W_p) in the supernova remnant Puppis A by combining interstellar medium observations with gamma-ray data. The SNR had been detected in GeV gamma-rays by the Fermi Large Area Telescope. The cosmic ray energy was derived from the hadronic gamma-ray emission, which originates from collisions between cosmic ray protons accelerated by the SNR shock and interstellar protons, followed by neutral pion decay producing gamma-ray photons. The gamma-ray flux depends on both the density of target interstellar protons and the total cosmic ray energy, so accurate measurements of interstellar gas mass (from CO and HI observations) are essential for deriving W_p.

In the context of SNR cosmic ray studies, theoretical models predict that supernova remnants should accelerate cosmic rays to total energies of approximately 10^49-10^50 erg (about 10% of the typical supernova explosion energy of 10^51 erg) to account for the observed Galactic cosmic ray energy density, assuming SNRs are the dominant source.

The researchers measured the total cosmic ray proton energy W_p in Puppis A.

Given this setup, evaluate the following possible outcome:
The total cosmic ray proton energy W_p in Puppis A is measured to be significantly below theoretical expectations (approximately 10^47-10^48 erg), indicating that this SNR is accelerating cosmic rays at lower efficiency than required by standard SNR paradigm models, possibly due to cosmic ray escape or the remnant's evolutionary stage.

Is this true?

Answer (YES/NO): YES